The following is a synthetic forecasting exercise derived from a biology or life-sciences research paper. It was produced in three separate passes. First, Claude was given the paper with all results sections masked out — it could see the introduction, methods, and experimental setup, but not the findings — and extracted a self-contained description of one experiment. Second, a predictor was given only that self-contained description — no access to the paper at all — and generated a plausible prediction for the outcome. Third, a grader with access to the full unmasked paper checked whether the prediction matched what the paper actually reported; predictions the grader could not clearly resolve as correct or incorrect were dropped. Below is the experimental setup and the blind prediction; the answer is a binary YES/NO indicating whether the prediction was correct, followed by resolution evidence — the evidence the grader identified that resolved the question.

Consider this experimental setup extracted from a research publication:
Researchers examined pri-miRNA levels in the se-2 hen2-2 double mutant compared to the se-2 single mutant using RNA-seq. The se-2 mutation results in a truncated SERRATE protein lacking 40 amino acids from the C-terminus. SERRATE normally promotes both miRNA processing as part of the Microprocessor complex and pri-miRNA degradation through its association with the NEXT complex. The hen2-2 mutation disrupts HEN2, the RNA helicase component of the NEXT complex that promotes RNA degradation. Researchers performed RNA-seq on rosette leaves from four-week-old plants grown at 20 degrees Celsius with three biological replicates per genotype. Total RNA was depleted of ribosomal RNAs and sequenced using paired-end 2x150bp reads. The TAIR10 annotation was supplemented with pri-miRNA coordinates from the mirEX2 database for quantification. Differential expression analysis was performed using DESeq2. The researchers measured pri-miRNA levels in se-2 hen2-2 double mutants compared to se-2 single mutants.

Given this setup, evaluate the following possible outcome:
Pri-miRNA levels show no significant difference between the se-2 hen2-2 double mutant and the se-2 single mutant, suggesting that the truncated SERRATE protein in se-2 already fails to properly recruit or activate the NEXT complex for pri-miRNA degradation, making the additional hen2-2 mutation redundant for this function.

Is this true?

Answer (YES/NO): NO